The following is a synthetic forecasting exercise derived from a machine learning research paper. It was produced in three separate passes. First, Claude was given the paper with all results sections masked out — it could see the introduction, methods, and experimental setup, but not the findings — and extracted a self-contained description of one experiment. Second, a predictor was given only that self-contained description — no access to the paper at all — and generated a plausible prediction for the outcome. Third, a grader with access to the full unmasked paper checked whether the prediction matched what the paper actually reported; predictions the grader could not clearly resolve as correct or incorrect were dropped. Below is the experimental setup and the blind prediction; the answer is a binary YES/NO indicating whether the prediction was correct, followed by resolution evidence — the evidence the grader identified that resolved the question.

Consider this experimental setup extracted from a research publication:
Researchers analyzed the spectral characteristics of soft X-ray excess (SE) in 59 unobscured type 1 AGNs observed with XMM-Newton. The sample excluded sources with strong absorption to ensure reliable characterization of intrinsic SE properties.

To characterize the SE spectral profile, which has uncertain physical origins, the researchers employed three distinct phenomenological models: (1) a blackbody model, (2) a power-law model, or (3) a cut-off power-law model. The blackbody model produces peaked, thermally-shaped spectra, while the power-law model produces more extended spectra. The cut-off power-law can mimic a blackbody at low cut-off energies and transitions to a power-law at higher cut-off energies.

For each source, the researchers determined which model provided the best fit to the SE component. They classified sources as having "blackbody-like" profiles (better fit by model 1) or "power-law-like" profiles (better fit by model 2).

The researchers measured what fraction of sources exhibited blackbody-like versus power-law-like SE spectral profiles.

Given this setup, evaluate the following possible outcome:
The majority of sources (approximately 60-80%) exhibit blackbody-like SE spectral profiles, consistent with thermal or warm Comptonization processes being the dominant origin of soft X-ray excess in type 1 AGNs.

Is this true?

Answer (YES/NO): NO